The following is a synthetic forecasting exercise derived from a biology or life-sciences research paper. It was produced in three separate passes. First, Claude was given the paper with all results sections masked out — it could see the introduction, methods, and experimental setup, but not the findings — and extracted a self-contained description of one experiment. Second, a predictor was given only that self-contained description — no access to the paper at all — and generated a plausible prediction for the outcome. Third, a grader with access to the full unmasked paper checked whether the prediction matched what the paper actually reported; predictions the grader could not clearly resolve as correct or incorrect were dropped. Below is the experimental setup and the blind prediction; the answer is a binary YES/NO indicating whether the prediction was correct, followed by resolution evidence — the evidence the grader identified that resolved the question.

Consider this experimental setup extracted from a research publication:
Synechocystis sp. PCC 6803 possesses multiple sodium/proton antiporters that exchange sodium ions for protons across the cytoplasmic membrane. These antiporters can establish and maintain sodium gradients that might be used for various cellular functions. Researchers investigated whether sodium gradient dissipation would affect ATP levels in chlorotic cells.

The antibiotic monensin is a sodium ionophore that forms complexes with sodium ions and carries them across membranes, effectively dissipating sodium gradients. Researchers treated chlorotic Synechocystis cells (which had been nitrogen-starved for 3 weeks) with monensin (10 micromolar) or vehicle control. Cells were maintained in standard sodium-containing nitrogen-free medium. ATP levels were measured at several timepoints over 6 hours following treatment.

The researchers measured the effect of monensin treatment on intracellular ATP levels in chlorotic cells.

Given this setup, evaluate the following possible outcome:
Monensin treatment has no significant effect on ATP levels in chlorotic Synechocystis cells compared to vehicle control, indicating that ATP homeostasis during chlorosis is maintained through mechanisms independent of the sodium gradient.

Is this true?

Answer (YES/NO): NO